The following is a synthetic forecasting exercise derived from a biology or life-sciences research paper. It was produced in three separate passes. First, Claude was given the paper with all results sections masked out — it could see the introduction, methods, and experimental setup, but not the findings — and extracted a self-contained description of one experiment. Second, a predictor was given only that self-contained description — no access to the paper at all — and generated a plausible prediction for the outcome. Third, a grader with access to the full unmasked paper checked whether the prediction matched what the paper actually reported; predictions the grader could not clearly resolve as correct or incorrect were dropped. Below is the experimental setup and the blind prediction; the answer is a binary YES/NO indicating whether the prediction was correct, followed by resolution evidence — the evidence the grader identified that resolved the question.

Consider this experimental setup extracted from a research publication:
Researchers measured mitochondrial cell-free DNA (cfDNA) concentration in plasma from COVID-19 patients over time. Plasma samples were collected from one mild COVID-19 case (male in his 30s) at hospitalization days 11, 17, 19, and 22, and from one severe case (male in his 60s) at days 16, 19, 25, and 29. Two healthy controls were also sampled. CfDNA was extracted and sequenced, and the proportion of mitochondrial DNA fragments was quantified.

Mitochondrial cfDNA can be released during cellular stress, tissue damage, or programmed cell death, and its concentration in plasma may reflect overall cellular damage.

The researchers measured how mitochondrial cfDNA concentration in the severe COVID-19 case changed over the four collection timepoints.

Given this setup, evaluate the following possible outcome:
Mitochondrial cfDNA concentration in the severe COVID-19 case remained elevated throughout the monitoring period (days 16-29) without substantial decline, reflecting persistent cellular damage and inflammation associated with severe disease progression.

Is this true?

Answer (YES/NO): NO